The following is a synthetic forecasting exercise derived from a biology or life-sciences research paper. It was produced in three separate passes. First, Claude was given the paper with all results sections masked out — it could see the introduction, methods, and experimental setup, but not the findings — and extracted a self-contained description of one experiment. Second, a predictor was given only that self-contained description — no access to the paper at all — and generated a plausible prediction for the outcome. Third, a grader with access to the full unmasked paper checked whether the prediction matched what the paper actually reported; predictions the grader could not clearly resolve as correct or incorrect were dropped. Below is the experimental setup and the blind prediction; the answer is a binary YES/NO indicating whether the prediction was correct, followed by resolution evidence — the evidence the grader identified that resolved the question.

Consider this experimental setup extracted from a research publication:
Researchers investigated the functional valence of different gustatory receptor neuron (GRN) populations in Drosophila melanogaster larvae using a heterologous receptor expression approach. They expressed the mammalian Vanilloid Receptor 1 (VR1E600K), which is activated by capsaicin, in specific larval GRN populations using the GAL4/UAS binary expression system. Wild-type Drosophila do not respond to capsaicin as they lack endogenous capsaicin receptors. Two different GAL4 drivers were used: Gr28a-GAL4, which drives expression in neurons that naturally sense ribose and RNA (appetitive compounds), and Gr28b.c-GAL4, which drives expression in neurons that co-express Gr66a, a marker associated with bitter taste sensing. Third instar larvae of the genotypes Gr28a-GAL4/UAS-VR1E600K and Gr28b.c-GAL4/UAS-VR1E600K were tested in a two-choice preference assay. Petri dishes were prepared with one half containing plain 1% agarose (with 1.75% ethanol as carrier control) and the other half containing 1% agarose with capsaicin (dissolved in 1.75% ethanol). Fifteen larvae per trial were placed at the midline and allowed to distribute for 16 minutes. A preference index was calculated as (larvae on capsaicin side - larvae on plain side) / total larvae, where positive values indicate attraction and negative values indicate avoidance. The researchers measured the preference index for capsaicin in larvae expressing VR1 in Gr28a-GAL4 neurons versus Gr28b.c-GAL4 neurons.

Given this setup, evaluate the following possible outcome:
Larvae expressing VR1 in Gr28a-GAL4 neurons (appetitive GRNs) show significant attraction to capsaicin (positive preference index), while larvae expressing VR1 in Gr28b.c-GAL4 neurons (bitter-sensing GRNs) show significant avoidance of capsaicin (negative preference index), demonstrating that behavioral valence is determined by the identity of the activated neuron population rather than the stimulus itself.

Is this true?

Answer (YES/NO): YES